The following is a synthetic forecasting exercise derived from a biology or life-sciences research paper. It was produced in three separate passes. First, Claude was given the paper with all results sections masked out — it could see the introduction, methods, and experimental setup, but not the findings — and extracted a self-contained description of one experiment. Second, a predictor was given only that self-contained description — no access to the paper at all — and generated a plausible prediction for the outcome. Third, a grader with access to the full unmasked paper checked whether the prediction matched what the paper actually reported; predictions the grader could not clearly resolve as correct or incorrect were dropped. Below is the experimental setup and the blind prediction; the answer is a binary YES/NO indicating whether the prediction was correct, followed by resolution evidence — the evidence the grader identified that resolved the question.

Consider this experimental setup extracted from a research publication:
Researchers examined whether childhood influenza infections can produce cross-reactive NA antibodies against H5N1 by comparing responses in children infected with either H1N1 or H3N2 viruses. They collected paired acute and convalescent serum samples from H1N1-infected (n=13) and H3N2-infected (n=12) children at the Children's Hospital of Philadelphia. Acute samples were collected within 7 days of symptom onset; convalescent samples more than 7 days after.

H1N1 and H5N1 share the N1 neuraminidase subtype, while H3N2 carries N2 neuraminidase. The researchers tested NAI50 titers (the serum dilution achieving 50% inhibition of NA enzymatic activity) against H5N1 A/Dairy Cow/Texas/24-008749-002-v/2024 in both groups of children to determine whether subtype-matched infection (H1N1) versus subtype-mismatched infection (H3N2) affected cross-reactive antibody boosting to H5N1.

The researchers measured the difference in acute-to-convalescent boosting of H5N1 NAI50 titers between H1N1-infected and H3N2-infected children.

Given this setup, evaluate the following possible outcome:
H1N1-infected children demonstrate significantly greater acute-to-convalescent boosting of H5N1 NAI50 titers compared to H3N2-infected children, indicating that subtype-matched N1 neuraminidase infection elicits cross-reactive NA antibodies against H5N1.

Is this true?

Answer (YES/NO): YES